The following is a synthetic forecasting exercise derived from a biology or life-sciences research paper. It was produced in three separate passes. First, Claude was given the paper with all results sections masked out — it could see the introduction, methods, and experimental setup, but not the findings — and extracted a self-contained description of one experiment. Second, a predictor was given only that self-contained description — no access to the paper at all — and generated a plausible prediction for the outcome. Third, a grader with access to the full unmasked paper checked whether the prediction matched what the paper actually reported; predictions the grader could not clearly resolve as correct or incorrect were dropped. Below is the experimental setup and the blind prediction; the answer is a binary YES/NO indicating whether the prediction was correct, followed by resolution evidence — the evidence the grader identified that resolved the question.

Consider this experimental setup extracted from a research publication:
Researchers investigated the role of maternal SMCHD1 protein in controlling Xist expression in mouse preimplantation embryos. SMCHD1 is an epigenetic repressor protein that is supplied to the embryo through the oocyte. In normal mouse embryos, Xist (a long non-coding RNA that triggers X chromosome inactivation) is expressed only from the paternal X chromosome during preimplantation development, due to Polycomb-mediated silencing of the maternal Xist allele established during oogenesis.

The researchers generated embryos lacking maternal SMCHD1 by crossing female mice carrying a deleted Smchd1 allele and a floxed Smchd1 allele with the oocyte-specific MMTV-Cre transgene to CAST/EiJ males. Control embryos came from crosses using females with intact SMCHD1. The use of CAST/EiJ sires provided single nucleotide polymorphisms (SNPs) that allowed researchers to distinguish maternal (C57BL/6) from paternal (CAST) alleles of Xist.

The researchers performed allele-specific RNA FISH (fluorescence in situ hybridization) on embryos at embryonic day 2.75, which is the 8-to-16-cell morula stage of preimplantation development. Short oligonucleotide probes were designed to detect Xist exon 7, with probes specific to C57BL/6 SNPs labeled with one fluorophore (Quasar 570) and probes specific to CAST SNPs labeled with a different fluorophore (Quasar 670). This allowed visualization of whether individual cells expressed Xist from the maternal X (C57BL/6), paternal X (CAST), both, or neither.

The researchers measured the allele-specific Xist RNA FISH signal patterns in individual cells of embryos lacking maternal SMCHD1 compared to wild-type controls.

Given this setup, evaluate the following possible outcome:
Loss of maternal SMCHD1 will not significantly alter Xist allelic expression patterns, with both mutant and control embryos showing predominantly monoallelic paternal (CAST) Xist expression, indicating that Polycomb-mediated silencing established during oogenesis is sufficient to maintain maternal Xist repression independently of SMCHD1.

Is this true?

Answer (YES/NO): NO